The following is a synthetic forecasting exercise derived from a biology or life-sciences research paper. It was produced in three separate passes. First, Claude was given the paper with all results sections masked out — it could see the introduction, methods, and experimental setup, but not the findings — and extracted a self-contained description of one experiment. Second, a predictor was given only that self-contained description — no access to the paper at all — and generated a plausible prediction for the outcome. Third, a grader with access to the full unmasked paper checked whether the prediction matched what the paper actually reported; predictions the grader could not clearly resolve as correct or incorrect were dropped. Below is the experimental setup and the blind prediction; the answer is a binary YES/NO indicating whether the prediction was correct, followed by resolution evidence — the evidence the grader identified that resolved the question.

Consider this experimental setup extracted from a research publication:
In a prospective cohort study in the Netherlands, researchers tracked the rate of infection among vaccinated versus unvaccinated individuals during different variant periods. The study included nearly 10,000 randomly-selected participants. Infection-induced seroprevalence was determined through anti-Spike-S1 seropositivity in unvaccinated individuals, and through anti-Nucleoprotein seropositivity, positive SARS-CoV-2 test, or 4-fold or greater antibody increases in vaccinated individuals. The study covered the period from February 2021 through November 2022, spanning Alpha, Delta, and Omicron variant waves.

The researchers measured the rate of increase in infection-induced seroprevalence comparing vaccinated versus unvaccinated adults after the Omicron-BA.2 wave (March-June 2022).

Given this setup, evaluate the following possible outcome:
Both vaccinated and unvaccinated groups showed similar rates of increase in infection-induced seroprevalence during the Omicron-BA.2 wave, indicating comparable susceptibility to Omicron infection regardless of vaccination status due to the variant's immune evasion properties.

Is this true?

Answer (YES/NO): NO